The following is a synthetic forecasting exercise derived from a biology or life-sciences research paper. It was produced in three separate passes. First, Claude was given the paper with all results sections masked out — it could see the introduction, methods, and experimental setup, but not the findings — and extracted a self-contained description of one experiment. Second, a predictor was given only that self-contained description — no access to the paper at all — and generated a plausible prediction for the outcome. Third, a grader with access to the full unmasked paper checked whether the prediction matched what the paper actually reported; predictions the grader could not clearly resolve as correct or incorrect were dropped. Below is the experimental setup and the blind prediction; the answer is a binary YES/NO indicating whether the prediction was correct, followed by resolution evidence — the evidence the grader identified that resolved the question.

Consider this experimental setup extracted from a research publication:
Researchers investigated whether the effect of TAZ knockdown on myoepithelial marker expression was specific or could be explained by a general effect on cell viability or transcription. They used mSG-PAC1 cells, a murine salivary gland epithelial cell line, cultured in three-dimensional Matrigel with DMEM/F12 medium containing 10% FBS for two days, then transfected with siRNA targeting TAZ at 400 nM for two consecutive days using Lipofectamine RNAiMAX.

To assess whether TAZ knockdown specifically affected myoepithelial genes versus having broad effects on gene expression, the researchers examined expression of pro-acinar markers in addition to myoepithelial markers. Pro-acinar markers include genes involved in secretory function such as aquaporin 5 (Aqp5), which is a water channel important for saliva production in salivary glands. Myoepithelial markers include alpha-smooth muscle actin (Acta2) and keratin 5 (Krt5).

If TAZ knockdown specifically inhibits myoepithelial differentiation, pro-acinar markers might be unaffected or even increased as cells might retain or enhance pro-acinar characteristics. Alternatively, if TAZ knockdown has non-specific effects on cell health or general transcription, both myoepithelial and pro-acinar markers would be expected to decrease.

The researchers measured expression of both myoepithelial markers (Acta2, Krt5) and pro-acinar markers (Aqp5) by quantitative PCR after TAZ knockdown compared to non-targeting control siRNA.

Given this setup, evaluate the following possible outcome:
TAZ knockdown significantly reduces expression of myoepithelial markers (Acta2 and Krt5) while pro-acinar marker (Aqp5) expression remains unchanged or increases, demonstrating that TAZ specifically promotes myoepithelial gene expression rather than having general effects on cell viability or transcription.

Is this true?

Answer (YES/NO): YES